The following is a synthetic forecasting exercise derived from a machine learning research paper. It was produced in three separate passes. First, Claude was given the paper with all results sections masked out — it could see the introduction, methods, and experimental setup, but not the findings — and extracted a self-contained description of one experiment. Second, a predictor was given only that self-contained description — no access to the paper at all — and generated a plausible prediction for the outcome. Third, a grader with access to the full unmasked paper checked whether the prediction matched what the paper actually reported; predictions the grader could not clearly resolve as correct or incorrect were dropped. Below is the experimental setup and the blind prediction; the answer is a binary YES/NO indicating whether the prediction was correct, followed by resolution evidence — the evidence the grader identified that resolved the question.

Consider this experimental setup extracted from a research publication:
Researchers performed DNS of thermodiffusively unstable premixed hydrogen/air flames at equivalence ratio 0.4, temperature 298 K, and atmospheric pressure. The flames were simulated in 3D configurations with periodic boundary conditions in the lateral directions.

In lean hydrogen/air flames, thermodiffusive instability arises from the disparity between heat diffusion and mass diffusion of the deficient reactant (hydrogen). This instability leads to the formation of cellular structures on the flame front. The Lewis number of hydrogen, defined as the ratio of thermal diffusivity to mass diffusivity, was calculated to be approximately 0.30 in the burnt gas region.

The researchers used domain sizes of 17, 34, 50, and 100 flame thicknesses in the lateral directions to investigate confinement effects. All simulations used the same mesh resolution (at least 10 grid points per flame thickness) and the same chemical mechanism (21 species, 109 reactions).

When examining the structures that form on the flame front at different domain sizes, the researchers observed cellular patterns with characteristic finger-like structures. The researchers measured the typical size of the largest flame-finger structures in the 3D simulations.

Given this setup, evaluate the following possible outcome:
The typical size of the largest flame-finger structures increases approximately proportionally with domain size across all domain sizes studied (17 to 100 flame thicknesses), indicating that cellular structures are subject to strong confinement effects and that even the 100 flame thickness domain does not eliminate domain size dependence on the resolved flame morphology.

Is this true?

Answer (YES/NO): NO